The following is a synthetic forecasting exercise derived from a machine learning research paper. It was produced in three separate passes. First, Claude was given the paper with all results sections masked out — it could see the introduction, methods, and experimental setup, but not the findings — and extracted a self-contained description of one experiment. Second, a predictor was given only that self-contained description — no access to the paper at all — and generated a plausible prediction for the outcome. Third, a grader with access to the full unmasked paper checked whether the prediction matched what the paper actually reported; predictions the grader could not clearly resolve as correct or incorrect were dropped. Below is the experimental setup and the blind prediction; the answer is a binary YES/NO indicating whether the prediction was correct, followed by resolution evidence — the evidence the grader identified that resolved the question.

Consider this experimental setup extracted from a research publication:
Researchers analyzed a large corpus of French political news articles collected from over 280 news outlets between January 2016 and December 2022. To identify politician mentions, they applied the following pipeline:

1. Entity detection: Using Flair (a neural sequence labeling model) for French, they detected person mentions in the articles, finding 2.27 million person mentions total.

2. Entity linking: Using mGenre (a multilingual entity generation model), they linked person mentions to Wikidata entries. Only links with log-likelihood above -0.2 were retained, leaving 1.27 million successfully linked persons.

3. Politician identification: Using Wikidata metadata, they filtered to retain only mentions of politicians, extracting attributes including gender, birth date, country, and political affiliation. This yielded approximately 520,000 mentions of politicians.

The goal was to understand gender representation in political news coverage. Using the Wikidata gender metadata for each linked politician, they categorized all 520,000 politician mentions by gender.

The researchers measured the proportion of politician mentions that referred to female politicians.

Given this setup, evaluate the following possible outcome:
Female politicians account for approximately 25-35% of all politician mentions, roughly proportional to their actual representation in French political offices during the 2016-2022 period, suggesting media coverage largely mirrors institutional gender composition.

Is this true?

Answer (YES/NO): NO